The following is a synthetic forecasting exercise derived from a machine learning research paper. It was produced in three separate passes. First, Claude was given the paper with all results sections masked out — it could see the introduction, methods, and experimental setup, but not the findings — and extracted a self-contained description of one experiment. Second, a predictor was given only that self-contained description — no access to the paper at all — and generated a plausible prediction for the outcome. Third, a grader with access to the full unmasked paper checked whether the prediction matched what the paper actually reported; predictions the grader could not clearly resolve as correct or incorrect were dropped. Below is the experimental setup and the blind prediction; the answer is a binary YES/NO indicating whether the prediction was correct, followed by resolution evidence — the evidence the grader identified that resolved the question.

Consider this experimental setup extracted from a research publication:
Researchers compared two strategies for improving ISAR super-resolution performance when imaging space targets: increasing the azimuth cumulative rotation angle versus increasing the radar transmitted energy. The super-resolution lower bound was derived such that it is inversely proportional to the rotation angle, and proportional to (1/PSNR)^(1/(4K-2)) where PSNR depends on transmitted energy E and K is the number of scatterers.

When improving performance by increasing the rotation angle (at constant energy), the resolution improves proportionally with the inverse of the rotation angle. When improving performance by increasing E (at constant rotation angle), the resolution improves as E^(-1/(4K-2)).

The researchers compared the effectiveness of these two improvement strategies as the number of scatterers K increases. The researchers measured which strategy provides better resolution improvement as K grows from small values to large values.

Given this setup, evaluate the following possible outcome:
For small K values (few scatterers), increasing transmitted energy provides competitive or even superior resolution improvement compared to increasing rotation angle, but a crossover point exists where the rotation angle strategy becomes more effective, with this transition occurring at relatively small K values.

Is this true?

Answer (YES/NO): NO